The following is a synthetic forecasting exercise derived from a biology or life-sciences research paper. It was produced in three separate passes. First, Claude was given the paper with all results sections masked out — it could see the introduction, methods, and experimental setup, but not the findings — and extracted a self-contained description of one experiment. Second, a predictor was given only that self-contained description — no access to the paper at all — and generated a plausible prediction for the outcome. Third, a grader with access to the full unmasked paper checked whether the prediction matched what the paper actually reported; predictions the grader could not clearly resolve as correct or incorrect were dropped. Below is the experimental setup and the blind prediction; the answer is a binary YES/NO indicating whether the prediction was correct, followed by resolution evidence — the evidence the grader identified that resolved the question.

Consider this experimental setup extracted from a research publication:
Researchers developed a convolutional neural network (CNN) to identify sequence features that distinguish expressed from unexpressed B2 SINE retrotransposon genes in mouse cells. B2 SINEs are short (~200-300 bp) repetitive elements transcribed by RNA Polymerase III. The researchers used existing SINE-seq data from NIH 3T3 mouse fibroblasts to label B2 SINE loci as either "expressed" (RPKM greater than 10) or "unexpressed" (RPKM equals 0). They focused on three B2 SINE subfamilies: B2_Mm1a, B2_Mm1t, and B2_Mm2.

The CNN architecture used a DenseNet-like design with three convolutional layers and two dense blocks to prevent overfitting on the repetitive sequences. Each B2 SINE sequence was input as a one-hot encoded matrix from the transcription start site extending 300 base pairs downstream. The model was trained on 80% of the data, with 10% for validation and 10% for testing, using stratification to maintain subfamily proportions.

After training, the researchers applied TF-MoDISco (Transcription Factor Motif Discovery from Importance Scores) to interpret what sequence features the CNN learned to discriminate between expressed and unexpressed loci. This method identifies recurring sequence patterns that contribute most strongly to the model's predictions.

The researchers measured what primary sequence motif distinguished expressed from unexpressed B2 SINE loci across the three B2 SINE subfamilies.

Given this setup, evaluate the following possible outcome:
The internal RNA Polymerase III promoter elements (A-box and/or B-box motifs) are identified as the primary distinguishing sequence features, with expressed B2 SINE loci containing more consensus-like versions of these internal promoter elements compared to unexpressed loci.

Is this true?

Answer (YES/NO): NO